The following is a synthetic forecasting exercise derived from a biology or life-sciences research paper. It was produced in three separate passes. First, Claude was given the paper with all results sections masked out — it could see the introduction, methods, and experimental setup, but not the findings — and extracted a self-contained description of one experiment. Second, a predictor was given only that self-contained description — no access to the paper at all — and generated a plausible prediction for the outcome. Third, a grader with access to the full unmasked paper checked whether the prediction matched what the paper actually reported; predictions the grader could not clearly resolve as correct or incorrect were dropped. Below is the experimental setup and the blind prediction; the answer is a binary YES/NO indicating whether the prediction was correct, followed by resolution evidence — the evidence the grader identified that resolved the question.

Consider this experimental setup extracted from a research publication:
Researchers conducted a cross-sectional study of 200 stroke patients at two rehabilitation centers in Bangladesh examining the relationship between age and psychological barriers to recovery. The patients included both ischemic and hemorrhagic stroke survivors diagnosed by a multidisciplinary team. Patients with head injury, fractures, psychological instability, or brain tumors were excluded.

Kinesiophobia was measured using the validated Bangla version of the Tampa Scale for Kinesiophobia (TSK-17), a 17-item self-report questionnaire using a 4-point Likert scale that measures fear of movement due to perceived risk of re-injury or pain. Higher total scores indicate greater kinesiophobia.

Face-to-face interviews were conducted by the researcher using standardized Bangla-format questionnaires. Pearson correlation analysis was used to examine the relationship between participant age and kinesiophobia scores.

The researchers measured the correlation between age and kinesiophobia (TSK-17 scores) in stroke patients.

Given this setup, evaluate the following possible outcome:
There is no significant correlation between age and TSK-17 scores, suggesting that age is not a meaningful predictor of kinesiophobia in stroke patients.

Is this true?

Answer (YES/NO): NO